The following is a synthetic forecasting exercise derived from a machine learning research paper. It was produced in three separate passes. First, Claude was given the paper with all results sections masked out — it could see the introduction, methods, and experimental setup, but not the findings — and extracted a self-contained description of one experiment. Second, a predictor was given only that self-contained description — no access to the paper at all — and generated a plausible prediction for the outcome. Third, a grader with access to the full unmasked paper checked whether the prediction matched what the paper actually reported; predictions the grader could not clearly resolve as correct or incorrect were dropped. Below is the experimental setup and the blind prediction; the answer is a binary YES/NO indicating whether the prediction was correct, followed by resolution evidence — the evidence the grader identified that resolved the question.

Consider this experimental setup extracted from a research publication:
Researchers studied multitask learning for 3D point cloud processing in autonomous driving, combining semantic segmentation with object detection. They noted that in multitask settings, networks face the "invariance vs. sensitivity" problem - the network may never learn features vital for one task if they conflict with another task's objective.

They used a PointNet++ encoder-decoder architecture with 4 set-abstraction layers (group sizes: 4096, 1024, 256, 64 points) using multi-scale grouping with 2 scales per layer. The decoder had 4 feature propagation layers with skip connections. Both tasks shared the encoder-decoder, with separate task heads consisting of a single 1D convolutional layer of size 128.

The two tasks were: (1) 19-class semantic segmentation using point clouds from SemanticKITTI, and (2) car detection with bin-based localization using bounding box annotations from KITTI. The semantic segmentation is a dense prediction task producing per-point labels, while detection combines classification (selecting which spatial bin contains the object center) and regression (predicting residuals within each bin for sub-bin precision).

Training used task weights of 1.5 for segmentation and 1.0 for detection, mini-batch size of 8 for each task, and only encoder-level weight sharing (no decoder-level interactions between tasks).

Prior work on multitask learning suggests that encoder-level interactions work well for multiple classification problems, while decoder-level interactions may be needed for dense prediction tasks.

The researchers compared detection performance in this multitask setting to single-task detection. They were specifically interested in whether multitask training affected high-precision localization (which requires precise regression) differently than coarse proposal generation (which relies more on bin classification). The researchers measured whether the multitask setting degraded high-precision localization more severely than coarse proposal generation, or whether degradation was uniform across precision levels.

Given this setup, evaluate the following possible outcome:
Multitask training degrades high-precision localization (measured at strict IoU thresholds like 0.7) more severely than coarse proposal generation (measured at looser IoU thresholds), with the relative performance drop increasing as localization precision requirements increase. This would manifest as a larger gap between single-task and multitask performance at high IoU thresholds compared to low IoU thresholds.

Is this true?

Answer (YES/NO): YES